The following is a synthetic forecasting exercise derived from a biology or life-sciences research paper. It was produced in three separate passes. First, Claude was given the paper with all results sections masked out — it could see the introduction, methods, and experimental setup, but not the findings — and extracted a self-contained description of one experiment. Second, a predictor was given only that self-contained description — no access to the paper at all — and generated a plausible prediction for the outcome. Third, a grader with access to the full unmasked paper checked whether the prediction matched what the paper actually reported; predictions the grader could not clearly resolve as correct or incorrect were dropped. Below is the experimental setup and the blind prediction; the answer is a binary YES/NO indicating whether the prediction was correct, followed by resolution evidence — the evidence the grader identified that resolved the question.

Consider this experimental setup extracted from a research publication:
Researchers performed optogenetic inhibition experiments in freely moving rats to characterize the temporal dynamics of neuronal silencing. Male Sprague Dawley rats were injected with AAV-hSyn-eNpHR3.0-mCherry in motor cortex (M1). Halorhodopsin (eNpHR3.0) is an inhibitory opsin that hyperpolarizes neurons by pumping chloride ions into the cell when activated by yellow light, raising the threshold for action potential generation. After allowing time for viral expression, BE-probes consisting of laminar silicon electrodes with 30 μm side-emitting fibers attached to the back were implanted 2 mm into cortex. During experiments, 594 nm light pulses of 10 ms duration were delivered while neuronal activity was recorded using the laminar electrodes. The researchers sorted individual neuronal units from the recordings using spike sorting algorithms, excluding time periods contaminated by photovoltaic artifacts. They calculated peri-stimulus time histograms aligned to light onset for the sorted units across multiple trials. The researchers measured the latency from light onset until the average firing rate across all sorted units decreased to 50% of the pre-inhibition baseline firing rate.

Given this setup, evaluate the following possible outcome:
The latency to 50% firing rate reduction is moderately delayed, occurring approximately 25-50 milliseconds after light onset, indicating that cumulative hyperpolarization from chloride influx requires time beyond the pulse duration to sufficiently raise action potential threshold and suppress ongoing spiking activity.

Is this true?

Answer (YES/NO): NO